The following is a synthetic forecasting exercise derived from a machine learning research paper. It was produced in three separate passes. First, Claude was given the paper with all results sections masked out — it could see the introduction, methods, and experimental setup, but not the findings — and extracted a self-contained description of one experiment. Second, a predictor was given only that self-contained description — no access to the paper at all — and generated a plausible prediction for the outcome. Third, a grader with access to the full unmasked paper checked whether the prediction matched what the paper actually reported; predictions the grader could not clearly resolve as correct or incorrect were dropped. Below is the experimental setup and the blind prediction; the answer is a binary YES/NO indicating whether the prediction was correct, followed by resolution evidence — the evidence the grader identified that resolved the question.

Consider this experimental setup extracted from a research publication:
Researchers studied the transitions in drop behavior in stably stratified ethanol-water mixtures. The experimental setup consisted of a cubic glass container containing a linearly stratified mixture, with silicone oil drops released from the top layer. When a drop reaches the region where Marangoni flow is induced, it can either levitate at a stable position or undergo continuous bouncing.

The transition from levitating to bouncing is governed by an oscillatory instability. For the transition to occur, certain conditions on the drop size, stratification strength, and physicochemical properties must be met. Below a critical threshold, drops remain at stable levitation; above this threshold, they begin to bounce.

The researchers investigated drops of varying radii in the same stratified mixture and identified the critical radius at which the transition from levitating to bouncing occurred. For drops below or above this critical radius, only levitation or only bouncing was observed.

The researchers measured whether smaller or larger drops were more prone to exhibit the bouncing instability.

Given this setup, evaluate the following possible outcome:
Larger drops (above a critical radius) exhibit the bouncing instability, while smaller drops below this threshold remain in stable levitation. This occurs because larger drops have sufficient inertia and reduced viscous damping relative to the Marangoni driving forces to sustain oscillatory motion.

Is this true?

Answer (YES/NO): YES